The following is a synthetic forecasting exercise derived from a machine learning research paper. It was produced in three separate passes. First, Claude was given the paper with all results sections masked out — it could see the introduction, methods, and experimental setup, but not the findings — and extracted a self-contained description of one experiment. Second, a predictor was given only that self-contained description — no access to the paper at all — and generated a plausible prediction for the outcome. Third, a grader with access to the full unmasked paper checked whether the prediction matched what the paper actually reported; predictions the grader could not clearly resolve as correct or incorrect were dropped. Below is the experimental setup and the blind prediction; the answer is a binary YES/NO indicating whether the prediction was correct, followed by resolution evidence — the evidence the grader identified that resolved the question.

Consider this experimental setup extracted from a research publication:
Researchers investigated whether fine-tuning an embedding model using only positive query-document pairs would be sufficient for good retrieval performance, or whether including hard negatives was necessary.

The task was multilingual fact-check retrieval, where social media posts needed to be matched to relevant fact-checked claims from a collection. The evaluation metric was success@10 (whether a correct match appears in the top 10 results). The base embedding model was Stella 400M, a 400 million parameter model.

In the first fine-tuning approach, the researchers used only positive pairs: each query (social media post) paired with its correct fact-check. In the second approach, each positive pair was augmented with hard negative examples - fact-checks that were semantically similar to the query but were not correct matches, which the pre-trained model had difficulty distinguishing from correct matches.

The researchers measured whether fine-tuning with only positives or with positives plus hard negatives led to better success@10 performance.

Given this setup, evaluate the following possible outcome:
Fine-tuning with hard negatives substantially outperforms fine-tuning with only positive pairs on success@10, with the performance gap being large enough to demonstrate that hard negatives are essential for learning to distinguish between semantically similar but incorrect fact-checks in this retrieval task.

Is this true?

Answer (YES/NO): YES